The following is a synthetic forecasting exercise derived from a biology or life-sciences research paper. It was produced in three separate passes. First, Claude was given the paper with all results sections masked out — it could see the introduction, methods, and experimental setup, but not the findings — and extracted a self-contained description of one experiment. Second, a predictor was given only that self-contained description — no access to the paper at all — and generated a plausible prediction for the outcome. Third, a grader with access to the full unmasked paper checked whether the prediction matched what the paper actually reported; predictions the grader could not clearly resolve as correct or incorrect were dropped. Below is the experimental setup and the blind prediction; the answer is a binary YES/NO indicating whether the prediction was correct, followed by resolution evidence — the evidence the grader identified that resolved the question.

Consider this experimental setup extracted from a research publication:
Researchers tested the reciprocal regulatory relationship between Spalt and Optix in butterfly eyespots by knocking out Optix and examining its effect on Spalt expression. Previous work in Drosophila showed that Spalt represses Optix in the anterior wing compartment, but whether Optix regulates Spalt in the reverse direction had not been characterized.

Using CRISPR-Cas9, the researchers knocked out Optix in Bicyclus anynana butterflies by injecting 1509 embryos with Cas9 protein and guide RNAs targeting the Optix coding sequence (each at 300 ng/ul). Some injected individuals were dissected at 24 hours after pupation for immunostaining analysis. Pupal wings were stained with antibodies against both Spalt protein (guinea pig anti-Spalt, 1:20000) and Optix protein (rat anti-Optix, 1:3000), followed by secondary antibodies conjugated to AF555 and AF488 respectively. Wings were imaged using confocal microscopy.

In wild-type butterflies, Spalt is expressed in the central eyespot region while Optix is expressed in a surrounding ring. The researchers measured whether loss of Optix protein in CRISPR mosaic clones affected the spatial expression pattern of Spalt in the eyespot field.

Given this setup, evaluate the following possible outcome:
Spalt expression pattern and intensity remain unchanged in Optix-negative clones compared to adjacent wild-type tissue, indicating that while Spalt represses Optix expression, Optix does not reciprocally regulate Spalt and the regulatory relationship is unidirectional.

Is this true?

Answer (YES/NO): YES